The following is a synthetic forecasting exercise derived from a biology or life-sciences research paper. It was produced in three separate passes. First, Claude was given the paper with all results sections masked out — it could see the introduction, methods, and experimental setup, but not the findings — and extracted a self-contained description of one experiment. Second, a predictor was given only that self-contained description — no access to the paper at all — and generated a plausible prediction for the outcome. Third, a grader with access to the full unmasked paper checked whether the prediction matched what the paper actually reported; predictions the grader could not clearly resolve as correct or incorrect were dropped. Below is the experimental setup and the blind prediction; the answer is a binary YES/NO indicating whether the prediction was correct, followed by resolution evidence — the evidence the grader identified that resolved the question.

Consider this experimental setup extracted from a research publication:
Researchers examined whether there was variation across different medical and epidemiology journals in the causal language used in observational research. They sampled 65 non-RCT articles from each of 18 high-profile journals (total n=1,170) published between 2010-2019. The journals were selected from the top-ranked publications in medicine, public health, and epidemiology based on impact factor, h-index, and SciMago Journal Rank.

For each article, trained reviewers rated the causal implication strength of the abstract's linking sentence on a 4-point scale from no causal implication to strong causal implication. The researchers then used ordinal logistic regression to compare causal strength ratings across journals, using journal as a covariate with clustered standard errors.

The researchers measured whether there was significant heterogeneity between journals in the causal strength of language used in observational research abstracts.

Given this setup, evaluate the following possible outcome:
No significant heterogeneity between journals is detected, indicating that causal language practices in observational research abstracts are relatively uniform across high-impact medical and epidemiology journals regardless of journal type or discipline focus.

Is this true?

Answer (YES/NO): NO